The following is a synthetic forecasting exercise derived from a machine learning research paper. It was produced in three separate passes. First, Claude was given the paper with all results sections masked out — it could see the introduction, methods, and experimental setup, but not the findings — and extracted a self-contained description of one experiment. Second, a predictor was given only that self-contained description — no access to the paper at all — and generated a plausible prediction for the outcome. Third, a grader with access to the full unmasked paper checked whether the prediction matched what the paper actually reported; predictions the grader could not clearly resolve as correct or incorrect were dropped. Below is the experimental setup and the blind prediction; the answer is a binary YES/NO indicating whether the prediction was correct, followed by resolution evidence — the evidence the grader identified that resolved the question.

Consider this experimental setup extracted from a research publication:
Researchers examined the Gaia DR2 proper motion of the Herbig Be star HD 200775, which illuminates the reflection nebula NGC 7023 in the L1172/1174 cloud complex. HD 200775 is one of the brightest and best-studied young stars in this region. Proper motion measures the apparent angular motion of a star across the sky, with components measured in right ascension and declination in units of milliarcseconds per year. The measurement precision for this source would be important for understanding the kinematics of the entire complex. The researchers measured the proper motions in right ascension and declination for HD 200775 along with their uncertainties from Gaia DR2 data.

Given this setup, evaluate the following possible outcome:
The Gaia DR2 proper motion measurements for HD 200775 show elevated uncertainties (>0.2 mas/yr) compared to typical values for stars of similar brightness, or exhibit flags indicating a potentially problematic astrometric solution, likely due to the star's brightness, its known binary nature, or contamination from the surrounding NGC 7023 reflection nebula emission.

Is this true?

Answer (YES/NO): NO